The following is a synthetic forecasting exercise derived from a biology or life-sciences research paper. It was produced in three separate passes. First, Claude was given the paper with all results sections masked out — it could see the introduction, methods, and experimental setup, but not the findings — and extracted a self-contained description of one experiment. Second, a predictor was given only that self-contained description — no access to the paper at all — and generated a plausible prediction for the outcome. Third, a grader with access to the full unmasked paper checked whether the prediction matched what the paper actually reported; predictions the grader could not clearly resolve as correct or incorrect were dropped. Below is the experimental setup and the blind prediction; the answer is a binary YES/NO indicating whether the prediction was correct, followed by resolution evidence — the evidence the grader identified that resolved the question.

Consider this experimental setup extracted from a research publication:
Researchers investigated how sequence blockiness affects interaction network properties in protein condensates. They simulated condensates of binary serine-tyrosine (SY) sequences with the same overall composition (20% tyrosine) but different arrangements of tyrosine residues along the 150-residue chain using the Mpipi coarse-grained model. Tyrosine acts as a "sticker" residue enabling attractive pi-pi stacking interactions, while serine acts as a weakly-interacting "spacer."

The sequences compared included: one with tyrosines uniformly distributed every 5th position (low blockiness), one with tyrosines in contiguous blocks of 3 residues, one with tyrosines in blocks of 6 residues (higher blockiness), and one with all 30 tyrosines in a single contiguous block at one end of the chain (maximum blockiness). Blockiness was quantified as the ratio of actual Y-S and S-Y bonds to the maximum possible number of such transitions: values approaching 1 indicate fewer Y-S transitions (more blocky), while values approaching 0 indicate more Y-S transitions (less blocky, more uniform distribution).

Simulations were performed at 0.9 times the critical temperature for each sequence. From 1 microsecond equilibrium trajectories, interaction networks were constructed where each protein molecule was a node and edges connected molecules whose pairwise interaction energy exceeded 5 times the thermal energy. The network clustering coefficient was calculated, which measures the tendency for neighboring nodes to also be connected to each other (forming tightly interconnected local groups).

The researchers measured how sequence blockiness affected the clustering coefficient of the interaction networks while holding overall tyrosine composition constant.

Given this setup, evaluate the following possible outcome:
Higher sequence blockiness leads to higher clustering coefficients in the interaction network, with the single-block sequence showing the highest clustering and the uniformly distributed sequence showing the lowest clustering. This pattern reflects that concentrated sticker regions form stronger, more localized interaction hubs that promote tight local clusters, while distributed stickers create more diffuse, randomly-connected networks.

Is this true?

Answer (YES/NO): NO